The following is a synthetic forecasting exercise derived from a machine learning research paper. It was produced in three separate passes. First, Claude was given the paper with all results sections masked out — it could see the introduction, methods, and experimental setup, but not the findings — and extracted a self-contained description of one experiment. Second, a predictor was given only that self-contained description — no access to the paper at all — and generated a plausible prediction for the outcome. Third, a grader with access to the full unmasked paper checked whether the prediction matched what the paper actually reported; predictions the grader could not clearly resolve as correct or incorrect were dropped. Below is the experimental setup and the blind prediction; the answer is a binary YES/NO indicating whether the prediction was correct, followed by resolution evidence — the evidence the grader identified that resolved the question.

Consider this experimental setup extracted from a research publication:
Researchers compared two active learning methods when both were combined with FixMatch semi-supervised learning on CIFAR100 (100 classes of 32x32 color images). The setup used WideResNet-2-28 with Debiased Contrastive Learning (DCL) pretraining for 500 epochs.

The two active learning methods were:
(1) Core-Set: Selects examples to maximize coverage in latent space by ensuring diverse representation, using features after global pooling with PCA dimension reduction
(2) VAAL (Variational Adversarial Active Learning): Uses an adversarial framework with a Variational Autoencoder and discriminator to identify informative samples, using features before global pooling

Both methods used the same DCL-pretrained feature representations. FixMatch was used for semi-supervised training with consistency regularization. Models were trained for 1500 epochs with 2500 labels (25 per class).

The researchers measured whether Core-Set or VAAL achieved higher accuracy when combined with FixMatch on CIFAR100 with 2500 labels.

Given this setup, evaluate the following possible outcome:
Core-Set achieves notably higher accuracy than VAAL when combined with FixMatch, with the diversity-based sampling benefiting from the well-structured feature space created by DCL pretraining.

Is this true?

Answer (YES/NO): NO